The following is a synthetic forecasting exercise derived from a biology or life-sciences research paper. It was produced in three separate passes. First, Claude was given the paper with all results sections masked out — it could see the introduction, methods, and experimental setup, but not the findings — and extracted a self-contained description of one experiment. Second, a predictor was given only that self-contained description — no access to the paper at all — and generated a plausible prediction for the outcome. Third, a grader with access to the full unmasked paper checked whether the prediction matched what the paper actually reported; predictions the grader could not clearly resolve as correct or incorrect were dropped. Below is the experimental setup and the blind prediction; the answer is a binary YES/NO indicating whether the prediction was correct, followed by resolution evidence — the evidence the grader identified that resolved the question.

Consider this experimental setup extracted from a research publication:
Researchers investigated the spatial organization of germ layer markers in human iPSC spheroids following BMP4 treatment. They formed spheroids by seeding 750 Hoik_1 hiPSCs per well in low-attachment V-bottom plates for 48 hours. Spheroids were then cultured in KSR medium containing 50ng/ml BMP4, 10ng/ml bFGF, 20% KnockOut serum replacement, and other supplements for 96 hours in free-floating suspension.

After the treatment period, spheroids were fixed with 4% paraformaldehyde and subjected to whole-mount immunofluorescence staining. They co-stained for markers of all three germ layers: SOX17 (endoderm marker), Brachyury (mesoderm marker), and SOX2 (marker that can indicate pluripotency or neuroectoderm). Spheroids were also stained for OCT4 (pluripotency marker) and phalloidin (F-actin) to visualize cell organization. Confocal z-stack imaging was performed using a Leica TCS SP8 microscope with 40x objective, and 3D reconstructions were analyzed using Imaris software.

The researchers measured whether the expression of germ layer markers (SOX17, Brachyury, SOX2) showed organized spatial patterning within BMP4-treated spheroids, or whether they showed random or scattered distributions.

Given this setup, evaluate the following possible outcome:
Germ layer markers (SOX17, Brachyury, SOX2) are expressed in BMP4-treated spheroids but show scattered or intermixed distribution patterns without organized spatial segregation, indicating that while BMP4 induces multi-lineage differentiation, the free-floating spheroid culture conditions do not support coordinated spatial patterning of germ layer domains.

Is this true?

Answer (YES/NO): NO